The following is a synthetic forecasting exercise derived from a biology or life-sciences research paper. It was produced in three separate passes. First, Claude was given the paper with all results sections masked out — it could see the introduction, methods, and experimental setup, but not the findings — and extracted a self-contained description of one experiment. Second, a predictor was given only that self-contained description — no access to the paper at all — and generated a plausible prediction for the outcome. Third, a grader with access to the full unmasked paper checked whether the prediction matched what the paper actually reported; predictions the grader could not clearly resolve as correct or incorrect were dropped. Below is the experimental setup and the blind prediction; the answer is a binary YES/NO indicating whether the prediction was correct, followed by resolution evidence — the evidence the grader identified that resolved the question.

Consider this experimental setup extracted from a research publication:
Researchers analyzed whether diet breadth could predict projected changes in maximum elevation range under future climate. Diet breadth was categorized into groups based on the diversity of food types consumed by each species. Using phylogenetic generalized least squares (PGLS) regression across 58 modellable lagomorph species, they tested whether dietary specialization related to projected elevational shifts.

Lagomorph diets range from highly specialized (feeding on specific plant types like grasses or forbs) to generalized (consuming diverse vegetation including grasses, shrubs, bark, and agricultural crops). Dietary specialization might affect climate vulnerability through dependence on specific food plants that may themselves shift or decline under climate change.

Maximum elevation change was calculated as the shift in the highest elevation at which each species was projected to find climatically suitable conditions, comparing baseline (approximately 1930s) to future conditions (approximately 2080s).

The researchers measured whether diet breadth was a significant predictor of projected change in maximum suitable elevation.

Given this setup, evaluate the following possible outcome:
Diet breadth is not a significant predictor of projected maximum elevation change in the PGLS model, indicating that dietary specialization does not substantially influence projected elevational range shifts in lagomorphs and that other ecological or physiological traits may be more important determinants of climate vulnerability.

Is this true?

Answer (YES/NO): YES